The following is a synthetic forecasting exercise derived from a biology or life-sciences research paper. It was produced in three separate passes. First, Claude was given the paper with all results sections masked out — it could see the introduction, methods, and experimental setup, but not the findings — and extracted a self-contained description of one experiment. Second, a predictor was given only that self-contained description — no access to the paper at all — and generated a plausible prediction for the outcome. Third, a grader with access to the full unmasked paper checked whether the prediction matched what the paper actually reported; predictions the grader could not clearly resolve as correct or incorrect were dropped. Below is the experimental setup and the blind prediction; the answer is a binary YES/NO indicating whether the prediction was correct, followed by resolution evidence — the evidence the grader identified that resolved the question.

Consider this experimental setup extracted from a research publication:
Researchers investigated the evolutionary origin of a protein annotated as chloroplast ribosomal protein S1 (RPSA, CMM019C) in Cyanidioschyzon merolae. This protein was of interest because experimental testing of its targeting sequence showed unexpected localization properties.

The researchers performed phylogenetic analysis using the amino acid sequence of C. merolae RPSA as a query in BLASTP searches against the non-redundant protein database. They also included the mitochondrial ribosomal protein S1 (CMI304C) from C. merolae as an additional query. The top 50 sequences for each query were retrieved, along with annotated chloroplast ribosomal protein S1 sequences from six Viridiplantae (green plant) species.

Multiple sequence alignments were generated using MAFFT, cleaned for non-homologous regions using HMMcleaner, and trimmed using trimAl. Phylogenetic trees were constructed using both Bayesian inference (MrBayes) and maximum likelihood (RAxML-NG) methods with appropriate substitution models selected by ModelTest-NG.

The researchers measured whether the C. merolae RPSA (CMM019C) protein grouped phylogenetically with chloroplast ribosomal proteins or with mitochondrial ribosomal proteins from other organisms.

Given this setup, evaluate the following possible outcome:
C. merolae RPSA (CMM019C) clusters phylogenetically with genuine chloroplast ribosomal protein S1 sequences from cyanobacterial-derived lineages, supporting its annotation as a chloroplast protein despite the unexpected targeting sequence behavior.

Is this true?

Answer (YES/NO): YES